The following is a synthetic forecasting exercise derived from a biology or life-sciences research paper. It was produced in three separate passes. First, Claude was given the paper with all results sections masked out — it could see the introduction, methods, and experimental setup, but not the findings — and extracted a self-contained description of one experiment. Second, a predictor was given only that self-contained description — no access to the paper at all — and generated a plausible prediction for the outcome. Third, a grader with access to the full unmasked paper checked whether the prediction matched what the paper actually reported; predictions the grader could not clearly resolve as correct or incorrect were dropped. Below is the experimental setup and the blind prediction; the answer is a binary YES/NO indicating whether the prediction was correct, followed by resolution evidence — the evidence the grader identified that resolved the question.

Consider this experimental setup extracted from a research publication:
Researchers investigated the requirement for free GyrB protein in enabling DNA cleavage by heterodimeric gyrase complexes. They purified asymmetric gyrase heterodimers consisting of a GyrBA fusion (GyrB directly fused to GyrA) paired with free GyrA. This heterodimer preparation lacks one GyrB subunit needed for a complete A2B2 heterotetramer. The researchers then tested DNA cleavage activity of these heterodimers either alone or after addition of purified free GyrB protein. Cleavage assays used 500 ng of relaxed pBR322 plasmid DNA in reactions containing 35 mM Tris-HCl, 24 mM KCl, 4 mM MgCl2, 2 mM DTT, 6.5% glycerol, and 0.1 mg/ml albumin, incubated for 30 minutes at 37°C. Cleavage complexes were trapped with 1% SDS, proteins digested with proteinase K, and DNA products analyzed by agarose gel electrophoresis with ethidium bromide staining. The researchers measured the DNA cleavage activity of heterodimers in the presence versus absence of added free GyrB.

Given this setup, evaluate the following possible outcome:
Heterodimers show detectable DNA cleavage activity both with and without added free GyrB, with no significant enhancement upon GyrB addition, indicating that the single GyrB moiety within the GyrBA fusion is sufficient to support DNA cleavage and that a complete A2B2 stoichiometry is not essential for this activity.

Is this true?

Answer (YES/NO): NO